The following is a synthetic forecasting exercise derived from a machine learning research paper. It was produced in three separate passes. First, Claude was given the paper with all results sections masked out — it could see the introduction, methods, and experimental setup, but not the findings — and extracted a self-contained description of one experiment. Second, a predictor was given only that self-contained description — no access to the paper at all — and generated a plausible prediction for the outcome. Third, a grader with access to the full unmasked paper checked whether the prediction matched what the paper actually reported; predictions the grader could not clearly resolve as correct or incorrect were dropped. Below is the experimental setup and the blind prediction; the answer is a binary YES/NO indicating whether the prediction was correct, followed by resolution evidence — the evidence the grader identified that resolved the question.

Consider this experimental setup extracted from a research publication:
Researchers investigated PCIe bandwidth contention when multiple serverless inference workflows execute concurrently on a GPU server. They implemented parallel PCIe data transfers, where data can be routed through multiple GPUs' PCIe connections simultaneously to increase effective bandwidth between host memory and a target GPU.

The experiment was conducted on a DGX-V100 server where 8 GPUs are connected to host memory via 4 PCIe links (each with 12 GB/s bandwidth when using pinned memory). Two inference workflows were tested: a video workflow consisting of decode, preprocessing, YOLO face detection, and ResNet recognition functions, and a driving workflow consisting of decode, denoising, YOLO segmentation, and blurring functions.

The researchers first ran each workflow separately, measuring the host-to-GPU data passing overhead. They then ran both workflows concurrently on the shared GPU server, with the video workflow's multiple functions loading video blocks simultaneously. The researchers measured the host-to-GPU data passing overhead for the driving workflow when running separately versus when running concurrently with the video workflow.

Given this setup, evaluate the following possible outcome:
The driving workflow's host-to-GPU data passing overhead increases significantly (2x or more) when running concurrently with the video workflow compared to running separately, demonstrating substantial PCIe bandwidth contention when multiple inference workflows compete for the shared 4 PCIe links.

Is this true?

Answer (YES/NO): YES